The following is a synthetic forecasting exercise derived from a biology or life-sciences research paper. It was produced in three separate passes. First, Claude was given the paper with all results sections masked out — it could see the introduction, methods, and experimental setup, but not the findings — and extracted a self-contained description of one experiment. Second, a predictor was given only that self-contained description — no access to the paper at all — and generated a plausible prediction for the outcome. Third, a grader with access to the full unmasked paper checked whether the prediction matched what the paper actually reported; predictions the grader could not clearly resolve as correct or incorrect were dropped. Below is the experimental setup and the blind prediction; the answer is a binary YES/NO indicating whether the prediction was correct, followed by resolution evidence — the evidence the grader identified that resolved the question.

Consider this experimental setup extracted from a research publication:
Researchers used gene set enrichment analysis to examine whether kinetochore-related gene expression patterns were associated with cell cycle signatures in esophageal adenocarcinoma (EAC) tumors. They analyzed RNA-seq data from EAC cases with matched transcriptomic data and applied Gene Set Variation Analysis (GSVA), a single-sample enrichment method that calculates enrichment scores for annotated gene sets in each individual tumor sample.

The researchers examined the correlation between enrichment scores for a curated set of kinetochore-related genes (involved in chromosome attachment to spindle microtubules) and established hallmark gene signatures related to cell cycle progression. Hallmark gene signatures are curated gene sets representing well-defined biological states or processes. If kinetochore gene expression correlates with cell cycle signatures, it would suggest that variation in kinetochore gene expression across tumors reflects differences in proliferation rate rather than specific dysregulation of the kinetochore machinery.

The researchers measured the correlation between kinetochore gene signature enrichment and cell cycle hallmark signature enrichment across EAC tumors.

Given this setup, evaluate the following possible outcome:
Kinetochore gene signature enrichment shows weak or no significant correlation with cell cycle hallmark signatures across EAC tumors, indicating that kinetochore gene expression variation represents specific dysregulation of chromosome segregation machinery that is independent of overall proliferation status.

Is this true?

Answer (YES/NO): NO